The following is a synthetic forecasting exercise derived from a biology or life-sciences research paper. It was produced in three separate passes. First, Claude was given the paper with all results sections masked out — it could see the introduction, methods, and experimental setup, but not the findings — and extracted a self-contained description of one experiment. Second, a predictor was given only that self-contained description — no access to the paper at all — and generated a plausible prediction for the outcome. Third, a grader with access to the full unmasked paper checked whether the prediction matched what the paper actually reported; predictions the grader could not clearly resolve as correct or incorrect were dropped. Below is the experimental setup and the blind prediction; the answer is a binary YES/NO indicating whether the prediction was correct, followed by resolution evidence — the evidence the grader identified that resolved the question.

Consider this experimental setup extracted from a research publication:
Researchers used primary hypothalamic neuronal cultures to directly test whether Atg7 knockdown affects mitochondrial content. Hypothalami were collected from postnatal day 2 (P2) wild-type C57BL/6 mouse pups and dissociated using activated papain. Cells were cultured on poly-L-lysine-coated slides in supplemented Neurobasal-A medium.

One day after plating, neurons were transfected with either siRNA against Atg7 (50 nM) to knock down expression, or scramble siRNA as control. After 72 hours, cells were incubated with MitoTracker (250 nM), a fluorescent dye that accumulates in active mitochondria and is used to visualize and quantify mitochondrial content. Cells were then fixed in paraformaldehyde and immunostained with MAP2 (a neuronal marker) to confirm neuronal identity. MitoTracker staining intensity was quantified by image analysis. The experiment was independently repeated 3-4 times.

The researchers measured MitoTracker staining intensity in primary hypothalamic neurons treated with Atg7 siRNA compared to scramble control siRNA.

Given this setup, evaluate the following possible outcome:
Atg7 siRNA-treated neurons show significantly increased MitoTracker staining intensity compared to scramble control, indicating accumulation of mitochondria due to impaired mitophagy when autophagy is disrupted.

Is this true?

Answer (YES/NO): YES